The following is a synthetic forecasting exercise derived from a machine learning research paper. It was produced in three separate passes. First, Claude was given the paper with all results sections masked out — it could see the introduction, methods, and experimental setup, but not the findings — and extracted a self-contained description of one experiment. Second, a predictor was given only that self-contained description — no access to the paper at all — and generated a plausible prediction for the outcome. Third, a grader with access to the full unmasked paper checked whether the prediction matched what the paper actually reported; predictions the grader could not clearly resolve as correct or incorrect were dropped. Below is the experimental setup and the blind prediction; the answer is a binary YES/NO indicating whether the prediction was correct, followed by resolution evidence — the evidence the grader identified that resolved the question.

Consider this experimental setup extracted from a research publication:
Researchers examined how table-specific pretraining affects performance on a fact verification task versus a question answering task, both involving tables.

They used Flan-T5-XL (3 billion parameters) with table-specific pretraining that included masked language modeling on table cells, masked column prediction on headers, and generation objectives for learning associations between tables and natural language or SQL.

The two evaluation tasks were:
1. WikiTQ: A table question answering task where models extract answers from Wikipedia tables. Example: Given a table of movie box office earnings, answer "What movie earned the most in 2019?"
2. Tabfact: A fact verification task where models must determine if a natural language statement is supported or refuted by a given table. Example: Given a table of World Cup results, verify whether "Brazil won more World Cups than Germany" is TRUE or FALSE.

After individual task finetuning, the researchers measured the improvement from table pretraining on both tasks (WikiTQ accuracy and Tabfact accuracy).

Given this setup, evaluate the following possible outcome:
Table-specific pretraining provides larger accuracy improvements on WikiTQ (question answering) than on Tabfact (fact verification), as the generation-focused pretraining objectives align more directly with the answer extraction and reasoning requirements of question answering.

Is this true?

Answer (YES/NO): YES